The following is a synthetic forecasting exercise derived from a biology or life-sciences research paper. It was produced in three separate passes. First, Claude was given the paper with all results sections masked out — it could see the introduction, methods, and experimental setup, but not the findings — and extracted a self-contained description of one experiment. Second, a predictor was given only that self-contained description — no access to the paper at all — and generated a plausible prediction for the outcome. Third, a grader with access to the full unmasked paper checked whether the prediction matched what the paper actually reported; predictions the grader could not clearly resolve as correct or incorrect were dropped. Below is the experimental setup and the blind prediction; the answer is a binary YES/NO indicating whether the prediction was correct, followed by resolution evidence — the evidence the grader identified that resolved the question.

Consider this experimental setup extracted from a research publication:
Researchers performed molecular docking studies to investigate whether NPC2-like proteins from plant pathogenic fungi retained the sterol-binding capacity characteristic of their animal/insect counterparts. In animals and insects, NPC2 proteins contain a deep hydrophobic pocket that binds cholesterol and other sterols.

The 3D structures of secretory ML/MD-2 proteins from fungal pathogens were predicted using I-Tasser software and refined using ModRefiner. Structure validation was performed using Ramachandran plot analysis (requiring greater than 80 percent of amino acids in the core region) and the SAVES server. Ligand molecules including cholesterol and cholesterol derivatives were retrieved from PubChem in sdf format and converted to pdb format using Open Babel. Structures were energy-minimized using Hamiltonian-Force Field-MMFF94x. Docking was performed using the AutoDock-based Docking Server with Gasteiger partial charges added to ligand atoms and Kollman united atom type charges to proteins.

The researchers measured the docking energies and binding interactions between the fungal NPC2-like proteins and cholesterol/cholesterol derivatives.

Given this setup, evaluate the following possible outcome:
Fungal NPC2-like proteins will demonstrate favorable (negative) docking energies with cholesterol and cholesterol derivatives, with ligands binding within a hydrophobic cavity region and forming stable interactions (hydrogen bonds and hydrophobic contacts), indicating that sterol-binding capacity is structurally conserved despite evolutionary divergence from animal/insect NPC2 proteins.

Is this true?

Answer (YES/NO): YES